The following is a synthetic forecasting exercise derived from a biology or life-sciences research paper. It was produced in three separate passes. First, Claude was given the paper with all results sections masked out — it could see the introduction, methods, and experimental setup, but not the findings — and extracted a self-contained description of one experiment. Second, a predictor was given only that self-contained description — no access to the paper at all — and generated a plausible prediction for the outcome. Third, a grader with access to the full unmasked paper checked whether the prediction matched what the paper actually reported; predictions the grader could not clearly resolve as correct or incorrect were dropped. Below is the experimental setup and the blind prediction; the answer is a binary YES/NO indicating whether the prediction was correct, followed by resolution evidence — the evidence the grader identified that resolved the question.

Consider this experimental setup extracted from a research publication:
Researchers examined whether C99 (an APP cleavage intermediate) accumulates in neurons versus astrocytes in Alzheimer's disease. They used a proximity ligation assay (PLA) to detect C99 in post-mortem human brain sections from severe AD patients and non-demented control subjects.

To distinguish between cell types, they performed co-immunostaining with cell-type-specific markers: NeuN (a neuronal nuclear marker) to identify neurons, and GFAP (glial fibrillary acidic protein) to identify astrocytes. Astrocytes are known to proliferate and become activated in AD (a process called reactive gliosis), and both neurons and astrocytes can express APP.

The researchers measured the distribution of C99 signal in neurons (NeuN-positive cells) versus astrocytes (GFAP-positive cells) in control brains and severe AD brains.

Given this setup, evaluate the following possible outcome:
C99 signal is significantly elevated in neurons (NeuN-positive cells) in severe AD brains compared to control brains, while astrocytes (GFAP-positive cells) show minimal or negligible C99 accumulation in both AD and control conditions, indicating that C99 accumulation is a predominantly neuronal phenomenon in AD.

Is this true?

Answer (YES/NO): NO